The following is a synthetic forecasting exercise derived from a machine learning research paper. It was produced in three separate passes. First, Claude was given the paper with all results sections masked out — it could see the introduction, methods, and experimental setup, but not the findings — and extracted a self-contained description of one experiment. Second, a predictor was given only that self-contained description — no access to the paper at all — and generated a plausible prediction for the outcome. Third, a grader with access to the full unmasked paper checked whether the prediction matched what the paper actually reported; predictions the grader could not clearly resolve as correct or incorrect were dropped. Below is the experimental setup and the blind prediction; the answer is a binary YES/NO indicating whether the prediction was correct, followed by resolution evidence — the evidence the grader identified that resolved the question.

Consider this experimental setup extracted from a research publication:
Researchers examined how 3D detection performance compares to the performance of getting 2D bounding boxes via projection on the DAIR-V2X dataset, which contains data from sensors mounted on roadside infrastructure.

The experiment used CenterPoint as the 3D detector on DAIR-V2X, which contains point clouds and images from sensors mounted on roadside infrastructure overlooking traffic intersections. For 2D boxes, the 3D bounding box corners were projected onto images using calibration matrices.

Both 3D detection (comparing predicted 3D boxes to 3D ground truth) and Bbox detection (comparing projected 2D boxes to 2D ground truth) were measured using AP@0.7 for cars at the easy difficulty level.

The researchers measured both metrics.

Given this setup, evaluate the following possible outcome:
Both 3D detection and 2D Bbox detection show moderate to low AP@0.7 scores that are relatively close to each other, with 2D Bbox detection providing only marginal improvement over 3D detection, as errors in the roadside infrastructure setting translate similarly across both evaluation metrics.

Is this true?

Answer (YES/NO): NO